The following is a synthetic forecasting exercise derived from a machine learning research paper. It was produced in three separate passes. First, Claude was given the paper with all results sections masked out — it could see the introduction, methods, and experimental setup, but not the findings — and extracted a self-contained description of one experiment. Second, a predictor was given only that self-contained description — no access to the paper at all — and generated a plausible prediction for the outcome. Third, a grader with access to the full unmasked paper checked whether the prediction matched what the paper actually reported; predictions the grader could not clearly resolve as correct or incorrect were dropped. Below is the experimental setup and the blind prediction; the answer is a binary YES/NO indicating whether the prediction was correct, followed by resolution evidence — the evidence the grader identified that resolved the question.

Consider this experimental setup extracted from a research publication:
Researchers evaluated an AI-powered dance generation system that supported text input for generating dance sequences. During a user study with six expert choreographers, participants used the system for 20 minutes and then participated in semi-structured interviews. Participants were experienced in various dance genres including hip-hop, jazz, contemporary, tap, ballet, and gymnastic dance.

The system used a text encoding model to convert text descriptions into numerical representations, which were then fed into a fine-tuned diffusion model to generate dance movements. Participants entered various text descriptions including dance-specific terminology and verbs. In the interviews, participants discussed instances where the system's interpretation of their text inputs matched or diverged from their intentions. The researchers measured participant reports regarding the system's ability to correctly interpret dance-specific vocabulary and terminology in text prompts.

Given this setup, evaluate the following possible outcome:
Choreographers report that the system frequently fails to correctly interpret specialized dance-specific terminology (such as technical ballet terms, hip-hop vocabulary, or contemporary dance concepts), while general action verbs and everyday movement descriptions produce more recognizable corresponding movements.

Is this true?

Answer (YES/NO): NO